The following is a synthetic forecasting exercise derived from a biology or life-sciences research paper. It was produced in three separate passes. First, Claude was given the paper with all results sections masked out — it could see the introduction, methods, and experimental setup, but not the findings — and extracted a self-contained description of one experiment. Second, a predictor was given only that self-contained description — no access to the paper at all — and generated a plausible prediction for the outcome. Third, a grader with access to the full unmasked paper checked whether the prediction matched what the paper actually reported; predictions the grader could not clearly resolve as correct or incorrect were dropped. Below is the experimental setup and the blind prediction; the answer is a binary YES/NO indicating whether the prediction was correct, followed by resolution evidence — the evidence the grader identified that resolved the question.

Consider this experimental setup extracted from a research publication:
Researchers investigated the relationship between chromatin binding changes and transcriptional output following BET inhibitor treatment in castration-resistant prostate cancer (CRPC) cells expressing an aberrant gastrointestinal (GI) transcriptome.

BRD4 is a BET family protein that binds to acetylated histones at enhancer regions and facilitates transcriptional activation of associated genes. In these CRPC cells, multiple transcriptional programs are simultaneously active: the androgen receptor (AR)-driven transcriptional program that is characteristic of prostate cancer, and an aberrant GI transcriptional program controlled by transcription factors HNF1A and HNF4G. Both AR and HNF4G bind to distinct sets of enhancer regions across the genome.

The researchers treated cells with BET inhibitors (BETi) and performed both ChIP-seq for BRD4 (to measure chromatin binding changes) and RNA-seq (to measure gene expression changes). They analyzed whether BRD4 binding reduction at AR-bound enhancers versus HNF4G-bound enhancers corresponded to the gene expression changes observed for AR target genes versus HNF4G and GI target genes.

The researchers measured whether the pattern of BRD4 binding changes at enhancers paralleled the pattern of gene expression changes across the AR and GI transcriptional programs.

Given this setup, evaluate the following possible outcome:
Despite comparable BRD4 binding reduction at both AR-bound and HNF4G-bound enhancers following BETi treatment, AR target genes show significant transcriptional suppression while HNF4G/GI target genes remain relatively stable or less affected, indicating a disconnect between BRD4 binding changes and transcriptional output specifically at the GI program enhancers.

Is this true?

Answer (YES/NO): NO